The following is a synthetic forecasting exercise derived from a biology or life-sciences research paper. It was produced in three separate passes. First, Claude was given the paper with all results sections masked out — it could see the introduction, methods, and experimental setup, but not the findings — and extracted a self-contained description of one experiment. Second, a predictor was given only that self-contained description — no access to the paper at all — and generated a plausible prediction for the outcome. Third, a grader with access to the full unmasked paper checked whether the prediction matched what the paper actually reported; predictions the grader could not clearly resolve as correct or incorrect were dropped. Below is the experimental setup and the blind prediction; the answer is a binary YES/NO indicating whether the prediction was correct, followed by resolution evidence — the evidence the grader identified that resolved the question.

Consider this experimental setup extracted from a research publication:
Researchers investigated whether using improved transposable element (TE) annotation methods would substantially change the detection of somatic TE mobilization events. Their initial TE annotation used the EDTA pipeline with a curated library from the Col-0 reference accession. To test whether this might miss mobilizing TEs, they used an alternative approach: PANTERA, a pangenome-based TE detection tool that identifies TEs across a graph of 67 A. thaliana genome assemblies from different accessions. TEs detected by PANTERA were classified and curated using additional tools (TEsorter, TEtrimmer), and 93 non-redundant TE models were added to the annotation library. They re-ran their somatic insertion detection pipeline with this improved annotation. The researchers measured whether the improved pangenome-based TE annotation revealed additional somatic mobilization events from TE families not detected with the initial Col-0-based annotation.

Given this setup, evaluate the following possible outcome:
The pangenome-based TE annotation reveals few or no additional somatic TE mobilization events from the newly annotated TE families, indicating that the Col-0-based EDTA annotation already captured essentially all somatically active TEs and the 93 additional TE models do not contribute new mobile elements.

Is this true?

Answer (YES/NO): NO